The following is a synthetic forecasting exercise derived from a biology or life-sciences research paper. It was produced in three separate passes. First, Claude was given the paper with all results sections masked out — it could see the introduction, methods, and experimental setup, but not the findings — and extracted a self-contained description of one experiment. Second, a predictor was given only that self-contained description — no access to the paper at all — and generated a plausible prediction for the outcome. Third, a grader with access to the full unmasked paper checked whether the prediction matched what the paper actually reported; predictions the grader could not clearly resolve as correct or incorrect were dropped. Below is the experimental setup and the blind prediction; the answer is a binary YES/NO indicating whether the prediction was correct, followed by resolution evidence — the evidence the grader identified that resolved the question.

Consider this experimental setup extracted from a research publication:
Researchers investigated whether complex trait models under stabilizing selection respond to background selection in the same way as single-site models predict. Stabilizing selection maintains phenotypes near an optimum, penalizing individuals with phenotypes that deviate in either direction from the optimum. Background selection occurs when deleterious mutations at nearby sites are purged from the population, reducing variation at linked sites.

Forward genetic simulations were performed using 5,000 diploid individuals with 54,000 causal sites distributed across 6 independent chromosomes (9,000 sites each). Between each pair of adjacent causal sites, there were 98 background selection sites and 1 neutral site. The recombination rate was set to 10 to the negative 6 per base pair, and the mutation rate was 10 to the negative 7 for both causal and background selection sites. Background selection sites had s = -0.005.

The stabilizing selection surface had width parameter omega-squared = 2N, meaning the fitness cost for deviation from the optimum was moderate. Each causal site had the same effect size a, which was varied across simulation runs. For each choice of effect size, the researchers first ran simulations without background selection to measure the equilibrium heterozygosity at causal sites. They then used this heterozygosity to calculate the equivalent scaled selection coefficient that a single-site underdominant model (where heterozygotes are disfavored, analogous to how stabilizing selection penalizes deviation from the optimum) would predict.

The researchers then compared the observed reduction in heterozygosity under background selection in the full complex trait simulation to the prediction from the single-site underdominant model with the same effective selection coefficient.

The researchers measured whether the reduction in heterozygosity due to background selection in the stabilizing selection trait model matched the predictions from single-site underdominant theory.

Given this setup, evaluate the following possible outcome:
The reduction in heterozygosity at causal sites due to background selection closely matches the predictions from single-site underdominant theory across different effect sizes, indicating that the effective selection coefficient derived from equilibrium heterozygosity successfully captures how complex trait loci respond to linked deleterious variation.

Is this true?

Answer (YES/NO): YES